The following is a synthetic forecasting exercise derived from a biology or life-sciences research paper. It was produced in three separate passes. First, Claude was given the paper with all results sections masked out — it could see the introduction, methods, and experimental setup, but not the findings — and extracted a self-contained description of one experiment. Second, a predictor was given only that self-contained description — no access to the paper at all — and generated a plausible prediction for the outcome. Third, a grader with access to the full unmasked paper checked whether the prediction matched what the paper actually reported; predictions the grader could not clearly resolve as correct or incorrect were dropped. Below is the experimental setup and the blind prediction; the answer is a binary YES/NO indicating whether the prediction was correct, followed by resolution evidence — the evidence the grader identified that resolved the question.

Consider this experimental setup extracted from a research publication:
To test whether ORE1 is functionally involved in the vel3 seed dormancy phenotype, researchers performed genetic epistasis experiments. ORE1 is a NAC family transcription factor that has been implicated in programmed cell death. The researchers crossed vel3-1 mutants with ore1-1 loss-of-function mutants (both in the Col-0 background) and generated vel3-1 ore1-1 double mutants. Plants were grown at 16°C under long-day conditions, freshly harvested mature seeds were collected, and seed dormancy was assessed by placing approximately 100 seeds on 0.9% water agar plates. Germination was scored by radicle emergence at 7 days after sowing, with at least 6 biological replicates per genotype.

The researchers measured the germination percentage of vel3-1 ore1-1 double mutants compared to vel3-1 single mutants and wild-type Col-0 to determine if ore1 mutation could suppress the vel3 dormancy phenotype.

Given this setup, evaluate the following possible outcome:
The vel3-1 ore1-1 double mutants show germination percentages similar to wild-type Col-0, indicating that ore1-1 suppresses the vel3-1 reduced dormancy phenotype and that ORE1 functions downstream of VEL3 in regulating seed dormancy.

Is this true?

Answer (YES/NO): NO